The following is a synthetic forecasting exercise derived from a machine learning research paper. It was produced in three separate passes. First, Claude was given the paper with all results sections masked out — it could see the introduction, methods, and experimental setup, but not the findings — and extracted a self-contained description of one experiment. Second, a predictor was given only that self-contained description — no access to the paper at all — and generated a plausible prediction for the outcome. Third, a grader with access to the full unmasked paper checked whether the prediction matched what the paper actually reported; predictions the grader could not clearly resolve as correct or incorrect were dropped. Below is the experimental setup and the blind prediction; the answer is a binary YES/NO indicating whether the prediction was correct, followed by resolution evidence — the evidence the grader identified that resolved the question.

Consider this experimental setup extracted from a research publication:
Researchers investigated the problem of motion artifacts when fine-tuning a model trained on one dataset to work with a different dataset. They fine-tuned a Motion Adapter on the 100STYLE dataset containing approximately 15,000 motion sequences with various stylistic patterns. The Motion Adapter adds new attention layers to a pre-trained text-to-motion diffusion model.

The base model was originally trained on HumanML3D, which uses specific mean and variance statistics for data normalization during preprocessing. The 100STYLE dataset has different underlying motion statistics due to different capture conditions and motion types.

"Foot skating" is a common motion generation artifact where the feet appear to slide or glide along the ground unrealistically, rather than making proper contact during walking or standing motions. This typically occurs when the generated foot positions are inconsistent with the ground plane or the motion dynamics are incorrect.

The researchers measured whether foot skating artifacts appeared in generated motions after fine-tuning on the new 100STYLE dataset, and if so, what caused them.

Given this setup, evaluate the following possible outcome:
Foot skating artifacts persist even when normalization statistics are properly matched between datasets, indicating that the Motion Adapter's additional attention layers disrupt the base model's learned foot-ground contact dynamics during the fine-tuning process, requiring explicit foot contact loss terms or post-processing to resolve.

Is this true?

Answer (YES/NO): NO